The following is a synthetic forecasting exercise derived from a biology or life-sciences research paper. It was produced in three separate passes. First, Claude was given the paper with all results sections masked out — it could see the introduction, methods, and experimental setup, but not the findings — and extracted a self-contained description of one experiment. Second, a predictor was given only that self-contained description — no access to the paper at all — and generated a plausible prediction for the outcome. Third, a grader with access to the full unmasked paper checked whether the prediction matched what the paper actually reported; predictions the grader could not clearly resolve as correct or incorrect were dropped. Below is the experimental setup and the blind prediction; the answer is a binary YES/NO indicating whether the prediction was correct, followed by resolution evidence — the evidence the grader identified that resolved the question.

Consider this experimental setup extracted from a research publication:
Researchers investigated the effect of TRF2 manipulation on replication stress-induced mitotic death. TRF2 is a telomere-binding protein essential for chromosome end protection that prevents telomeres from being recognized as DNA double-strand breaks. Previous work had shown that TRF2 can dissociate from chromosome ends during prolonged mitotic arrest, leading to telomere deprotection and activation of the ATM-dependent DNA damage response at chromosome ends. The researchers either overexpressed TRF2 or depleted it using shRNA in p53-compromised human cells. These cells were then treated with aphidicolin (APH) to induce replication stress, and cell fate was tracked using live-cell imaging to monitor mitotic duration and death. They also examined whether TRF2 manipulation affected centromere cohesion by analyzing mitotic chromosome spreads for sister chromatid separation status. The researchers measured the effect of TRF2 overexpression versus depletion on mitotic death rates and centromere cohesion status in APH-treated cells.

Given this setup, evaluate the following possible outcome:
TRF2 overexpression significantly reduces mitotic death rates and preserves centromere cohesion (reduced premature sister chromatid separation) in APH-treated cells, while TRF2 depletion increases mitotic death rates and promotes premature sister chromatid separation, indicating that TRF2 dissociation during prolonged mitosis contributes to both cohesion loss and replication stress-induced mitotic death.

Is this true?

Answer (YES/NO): NO